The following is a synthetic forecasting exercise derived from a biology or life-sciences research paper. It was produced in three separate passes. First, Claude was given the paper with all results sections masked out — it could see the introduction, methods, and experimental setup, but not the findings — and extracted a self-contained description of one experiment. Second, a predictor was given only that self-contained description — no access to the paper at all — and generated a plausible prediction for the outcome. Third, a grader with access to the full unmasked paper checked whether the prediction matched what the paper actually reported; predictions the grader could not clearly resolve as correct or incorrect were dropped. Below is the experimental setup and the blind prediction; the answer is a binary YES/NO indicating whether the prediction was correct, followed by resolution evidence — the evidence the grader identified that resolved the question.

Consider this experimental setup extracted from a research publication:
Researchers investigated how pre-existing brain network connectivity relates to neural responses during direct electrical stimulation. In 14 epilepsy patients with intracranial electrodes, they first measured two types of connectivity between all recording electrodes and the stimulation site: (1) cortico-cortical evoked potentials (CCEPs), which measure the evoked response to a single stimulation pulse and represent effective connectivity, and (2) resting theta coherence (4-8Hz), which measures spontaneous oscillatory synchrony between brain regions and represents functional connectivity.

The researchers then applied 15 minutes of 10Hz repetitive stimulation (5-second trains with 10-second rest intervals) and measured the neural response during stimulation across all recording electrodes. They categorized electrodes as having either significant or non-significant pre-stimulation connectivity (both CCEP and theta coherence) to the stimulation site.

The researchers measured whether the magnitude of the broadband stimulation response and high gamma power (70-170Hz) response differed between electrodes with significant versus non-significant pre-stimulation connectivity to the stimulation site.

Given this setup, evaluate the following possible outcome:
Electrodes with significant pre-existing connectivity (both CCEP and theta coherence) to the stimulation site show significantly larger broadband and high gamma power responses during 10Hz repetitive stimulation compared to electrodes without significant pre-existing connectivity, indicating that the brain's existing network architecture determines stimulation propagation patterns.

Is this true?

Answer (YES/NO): YES